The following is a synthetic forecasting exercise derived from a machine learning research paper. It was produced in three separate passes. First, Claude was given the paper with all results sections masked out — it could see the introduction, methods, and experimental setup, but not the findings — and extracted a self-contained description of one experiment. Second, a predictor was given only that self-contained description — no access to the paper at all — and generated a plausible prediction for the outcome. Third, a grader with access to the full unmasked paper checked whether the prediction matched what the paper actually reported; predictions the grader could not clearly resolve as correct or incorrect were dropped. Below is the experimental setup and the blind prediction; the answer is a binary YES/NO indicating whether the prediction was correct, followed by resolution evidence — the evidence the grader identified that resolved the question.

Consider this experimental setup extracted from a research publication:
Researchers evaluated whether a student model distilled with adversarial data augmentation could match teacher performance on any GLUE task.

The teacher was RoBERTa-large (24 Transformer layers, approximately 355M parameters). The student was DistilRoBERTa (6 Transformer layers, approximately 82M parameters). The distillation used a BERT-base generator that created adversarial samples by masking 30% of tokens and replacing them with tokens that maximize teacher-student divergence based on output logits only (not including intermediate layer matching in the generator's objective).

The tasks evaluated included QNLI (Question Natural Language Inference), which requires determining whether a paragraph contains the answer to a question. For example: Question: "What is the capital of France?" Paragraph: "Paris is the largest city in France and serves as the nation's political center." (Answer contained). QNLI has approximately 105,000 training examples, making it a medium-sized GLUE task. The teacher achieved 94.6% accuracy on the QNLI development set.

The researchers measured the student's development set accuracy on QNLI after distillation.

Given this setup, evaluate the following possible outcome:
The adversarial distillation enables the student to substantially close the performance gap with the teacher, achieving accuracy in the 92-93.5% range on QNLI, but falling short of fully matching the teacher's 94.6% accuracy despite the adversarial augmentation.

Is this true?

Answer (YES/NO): NO